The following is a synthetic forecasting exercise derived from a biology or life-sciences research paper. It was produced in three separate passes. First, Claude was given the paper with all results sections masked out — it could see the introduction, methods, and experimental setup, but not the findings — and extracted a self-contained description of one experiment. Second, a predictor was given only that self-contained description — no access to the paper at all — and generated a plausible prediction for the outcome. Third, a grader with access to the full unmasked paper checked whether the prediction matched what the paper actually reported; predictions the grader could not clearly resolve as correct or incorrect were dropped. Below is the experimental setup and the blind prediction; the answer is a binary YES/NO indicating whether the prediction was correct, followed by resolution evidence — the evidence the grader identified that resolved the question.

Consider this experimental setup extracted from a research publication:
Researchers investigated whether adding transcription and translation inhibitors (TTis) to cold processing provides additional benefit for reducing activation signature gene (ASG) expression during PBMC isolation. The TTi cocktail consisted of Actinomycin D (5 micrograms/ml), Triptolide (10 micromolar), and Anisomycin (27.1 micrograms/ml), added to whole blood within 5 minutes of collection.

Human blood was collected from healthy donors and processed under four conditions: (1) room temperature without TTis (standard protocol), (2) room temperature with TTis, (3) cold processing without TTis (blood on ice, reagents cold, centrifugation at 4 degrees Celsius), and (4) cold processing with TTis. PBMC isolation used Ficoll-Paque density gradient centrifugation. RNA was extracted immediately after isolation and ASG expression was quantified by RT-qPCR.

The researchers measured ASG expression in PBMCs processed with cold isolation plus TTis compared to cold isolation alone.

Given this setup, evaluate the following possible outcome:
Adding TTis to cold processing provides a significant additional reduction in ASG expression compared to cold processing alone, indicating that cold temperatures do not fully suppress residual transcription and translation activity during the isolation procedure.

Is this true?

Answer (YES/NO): NO